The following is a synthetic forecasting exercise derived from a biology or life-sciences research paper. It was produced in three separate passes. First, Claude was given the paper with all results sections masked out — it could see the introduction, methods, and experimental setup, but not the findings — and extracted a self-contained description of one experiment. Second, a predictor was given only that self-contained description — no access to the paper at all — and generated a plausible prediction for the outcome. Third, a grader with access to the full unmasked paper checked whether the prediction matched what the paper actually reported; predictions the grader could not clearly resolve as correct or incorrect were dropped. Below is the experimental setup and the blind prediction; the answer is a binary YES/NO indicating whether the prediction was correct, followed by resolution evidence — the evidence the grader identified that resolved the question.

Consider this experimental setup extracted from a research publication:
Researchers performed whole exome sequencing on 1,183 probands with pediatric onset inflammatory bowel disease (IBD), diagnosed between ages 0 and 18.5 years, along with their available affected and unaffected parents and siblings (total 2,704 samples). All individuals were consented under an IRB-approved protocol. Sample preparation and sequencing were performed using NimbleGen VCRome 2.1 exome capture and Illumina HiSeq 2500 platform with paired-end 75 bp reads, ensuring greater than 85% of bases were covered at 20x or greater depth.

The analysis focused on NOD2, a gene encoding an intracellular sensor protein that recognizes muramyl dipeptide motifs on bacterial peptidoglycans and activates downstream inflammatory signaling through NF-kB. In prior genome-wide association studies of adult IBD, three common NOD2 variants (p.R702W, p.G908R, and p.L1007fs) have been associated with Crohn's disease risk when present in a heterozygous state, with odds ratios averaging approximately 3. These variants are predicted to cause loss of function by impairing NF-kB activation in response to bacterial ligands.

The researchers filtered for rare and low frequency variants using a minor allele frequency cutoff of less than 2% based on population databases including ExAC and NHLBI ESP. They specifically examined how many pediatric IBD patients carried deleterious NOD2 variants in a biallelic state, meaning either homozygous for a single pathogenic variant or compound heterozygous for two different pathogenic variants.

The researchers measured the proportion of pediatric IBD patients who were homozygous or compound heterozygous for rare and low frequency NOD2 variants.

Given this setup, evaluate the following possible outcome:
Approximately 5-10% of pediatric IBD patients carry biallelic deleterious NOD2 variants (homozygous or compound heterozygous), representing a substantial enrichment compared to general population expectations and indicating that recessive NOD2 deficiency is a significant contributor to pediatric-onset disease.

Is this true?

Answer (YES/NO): YES